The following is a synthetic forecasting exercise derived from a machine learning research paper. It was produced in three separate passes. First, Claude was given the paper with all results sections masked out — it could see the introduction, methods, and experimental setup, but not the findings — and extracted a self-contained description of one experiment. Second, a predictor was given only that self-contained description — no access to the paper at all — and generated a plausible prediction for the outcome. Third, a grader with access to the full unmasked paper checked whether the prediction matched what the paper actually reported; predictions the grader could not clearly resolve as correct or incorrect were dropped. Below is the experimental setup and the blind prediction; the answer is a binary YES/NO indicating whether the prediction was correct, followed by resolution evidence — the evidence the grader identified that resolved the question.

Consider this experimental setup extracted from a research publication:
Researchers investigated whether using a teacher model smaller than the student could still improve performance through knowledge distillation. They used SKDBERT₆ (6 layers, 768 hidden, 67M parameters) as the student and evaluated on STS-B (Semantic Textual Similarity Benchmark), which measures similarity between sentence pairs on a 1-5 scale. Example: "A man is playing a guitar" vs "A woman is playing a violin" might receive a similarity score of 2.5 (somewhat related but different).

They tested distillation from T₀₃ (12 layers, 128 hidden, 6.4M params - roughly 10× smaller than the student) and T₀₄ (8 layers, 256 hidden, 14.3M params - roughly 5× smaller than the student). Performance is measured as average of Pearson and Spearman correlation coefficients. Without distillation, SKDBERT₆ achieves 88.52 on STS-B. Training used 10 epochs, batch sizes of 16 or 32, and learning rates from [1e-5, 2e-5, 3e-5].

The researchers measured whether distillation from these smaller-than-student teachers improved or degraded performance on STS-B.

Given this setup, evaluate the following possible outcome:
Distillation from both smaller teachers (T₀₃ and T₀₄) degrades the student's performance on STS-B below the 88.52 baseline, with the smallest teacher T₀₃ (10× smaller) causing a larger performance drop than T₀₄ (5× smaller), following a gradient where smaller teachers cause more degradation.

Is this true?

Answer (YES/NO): NO